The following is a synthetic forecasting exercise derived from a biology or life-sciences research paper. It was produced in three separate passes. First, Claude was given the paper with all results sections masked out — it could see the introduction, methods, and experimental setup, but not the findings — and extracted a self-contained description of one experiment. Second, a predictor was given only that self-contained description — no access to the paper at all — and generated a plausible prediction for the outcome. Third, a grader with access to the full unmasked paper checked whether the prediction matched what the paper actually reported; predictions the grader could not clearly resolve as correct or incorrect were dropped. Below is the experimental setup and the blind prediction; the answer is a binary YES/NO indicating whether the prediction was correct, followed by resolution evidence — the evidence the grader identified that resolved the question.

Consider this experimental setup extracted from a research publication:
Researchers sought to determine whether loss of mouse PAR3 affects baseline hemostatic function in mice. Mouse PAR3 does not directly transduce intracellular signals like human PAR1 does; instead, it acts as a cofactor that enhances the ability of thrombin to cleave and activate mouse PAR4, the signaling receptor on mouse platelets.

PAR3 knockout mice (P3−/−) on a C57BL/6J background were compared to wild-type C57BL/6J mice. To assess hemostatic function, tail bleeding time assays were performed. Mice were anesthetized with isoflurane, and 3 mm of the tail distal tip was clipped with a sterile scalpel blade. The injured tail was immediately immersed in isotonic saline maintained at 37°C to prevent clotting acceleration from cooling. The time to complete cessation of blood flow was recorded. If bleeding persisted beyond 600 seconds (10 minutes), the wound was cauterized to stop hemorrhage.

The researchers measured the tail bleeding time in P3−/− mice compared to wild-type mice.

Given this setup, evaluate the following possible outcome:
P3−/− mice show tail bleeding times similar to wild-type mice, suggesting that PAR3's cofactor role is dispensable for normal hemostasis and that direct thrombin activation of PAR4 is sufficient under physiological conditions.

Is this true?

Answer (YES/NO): NO